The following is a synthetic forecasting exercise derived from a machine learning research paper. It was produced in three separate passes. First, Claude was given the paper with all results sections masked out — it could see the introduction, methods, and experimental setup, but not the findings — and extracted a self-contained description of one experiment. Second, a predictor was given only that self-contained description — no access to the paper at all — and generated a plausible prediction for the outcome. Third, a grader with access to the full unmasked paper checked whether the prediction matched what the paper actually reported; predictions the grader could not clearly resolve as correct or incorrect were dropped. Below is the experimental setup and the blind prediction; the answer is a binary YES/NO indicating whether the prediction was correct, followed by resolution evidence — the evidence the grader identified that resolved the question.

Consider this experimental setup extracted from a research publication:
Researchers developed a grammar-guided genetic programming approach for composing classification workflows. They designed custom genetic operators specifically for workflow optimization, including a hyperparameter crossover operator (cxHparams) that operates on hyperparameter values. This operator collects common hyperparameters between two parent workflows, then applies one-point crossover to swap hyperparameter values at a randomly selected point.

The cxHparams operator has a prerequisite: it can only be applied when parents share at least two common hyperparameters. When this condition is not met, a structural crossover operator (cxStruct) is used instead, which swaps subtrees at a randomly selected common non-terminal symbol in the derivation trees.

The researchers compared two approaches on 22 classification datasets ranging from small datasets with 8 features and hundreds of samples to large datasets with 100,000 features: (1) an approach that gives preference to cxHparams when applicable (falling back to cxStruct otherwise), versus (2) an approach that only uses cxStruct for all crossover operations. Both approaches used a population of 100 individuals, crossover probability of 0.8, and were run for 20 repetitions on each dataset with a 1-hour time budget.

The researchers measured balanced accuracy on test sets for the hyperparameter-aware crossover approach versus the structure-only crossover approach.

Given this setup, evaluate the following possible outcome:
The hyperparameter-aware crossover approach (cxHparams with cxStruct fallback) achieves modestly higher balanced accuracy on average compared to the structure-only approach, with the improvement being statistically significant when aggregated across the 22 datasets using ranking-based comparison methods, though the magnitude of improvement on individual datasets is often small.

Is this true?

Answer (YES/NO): NO